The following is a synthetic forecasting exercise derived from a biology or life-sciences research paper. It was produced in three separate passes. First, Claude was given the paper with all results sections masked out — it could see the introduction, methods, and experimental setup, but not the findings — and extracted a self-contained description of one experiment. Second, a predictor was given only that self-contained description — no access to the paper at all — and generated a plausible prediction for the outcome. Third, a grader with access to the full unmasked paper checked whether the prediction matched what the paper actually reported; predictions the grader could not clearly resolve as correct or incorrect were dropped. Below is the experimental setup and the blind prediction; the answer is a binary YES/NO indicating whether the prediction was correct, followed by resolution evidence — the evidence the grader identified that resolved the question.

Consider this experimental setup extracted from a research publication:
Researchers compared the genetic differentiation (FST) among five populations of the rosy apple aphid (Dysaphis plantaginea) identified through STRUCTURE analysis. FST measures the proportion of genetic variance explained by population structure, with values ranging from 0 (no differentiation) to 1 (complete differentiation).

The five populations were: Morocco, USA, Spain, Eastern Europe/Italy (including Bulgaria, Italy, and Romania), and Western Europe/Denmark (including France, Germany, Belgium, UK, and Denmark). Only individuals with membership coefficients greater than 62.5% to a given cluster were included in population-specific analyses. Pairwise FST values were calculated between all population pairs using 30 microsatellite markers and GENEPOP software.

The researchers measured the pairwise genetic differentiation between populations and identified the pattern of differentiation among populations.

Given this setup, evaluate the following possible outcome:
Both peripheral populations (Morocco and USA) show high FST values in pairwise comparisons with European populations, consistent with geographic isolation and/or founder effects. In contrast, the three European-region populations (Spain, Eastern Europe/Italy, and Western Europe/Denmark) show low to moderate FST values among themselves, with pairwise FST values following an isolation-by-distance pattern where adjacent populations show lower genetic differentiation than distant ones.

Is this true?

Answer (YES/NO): NO